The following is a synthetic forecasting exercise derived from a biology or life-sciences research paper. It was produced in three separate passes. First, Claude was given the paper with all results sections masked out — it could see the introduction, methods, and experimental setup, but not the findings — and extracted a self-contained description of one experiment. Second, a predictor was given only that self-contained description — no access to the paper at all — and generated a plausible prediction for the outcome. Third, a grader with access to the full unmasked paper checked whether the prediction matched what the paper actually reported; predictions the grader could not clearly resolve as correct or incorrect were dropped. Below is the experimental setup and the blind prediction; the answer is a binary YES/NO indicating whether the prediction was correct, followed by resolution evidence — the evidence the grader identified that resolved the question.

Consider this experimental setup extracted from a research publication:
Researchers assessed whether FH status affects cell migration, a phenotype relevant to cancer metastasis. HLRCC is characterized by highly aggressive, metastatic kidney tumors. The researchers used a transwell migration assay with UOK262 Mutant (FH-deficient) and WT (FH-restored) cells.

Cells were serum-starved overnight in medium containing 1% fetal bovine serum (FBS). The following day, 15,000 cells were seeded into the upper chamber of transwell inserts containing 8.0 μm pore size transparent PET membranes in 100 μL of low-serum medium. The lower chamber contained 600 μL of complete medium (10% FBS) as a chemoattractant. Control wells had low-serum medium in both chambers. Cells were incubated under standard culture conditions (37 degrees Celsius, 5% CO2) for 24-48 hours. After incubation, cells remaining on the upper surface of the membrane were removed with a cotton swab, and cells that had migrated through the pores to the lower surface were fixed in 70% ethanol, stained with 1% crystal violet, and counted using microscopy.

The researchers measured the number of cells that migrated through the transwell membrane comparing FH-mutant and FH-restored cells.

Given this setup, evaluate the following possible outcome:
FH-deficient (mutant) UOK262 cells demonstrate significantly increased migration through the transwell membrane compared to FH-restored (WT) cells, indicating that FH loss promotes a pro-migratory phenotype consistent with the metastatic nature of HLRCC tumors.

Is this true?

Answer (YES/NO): YES